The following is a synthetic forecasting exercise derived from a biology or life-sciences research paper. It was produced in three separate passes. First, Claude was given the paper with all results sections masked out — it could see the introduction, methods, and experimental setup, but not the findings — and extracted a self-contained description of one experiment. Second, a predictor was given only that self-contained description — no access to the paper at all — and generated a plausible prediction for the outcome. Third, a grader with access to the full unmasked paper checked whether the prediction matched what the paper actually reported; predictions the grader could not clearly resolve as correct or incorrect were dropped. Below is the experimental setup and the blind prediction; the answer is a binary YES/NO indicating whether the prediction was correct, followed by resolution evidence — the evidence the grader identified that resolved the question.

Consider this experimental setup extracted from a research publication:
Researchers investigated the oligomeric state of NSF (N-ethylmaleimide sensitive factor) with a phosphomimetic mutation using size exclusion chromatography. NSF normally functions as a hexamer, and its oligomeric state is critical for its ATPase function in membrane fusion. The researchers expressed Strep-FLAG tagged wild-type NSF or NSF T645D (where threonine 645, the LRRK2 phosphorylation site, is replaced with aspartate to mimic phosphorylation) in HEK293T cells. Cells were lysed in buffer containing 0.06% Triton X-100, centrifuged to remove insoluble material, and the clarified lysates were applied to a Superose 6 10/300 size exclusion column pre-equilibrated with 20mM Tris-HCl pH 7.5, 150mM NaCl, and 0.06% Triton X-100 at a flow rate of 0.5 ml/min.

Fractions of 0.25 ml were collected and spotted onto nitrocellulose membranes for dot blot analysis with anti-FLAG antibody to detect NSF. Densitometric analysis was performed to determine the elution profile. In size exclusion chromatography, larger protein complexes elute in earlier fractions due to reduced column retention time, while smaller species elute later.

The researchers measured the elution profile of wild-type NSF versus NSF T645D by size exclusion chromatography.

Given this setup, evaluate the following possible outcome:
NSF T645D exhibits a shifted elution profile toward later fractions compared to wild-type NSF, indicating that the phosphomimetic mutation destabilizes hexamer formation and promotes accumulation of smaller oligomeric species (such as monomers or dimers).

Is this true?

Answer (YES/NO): NO